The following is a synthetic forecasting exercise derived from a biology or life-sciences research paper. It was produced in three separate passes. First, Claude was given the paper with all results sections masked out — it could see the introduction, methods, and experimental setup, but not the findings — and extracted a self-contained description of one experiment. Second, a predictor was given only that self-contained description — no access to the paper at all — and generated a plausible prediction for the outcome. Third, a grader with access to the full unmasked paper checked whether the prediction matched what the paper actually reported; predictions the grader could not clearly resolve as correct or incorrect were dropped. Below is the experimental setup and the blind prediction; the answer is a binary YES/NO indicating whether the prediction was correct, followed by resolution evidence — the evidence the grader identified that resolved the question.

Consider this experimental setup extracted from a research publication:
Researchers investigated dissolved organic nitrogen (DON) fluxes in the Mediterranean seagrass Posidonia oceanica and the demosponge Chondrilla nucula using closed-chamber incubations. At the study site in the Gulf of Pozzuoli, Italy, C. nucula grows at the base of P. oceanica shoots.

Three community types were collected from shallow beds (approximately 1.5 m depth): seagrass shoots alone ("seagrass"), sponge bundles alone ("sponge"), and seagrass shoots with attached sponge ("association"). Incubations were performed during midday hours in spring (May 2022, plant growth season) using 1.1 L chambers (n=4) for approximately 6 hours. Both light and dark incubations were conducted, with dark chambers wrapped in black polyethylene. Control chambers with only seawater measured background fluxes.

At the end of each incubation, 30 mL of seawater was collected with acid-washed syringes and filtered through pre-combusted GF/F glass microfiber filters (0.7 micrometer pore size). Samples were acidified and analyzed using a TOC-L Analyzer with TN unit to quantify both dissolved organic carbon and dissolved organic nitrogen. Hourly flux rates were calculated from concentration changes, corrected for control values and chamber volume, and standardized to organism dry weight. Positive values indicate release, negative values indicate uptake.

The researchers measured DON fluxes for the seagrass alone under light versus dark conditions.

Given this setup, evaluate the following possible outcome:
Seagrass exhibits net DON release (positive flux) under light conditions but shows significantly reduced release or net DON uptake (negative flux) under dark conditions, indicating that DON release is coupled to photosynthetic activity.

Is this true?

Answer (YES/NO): YES